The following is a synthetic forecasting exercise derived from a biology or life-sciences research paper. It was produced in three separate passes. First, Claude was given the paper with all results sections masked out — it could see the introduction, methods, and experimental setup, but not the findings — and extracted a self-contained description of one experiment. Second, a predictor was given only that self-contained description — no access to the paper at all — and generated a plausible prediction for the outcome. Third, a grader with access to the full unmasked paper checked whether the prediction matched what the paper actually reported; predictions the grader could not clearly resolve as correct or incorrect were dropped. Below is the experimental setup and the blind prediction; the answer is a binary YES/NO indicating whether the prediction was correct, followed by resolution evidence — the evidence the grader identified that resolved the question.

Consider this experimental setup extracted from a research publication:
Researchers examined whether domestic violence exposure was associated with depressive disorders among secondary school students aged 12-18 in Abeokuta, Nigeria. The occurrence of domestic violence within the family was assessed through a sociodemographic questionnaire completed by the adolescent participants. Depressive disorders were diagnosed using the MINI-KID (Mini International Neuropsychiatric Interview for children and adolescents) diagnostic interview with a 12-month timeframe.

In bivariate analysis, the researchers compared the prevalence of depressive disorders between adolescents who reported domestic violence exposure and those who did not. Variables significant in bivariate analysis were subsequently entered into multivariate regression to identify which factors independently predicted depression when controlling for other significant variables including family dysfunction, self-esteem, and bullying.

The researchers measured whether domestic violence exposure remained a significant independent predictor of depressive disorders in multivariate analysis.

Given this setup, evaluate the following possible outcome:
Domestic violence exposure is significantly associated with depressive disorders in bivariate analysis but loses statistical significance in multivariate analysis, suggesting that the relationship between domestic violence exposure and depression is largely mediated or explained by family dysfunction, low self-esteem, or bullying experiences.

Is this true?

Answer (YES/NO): YES